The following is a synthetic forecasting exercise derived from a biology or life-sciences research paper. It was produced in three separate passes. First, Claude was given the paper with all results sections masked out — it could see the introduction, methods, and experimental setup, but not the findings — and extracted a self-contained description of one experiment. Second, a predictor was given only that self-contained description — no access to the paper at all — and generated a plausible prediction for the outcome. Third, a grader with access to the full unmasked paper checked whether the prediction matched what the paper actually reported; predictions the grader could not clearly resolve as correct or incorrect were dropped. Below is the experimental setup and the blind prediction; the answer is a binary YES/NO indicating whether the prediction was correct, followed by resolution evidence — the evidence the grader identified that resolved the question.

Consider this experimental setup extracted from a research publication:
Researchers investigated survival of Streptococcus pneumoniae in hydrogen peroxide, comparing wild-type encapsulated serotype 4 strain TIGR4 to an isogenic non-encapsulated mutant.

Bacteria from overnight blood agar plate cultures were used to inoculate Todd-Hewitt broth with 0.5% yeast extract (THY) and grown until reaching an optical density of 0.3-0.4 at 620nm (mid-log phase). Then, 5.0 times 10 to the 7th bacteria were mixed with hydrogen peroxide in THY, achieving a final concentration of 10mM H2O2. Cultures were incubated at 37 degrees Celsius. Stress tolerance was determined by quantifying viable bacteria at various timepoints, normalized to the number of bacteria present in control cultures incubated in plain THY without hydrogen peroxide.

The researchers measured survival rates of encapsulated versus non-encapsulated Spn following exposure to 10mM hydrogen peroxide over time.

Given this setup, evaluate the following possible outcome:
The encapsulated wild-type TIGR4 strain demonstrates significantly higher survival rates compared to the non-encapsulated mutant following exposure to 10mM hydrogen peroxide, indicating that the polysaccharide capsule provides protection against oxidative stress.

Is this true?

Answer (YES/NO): YES